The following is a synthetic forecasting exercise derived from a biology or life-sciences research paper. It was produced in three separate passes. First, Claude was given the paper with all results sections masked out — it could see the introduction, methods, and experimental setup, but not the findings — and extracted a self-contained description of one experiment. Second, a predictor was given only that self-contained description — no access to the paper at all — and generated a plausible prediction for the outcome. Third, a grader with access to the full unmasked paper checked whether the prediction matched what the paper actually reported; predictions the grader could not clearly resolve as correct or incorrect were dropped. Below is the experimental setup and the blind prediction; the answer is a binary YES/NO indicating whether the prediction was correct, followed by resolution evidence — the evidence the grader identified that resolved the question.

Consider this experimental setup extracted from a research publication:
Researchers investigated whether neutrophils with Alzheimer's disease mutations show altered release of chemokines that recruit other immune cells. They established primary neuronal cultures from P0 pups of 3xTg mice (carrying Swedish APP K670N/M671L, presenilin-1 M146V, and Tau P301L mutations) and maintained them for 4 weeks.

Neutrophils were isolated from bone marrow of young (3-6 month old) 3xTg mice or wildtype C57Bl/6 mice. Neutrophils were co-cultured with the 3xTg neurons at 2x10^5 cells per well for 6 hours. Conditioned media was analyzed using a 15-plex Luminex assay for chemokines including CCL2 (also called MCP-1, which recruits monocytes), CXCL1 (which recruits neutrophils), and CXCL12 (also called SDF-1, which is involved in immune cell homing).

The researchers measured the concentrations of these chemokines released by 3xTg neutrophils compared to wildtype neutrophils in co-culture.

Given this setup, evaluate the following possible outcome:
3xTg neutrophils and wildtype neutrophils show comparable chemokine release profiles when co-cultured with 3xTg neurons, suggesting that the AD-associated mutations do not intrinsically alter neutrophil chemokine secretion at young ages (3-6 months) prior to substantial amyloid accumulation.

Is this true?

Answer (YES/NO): YES